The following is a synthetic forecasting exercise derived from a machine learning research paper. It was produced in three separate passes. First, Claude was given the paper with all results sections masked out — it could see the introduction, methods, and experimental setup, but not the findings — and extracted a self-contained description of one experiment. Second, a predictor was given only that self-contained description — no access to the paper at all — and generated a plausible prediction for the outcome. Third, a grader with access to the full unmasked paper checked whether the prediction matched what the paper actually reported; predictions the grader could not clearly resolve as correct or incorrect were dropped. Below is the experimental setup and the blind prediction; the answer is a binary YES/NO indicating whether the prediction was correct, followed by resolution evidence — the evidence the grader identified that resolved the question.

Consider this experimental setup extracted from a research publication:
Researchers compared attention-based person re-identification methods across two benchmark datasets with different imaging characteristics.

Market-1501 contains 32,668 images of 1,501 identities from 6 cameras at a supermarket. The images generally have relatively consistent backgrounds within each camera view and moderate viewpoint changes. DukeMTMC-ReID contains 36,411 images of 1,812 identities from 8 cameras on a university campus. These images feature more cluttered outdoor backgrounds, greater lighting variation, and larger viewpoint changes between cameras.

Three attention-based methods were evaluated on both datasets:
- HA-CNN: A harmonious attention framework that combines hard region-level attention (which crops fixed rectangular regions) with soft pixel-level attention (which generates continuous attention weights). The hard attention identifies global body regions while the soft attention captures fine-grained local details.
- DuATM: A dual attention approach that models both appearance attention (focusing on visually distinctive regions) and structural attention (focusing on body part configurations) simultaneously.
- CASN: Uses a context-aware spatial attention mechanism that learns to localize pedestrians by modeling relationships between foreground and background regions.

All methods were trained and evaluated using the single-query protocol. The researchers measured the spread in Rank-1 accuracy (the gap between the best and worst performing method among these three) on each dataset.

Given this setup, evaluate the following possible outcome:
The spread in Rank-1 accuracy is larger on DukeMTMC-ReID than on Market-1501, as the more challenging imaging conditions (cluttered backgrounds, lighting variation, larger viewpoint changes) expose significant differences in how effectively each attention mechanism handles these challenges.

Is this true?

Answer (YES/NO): YES